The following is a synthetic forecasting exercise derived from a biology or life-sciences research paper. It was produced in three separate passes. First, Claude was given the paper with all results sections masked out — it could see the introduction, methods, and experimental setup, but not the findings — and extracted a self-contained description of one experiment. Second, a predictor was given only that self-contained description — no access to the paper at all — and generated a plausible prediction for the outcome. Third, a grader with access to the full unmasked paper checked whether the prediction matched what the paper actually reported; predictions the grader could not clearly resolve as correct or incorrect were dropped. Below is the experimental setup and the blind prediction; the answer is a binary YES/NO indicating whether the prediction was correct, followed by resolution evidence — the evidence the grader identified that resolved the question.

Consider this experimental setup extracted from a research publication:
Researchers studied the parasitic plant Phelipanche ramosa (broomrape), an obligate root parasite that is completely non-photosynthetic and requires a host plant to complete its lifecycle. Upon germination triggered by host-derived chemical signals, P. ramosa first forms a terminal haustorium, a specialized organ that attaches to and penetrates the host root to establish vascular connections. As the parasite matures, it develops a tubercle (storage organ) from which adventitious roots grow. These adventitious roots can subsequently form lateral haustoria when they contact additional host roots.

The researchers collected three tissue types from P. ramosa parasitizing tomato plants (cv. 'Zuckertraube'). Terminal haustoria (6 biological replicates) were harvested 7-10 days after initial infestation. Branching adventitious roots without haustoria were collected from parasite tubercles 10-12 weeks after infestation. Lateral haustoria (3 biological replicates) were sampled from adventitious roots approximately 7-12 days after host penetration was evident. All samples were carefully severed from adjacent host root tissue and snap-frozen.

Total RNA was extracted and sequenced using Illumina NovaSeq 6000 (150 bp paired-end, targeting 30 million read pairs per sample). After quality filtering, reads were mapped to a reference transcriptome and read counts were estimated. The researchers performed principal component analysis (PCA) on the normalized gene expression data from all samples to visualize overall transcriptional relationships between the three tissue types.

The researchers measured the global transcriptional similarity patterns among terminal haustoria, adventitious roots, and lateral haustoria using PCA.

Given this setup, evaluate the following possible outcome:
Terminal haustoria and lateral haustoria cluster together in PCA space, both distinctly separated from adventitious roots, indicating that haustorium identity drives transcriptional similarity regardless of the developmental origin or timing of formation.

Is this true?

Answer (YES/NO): NO